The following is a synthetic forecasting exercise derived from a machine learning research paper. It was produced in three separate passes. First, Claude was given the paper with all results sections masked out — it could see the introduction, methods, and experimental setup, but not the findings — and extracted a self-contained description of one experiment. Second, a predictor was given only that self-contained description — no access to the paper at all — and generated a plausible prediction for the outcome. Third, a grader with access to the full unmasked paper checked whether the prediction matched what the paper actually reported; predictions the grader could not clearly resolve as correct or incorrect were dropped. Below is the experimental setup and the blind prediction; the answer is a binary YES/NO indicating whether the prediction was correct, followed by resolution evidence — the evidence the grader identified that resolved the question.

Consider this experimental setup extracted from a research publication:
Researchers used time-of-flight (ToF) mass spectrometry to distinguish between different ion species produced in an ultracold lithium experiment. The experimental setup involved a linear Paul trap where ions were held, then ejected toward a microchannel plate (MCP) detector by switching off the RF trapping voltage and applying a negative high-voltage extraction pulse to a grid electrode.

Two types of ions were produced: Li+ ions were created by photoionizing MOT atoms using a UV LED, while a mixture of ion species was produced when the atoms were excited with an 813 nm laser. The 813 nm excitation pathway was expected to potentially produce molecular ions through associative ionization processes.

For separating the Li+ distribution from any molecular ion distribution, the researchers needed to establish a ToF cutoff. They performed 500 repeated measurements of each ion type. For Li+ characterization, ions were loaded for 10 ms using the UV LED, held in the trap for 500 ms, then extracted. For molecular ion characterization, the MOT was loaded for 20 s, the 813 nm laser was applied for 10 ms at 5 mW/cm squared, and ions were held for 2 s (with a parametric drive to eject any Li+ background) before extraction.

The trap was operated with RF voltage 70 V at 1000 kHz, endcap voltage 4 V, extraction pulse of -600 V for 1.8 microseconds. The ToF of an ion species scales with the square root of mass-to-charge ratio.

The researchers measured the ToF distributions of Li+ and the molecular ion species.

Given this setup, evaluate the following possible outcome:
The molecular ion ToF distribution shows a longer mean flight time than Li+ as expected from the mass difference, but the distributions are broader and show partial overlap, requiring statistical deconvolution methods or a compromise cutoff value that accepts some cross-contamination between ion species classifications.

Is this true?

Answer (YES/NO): NO